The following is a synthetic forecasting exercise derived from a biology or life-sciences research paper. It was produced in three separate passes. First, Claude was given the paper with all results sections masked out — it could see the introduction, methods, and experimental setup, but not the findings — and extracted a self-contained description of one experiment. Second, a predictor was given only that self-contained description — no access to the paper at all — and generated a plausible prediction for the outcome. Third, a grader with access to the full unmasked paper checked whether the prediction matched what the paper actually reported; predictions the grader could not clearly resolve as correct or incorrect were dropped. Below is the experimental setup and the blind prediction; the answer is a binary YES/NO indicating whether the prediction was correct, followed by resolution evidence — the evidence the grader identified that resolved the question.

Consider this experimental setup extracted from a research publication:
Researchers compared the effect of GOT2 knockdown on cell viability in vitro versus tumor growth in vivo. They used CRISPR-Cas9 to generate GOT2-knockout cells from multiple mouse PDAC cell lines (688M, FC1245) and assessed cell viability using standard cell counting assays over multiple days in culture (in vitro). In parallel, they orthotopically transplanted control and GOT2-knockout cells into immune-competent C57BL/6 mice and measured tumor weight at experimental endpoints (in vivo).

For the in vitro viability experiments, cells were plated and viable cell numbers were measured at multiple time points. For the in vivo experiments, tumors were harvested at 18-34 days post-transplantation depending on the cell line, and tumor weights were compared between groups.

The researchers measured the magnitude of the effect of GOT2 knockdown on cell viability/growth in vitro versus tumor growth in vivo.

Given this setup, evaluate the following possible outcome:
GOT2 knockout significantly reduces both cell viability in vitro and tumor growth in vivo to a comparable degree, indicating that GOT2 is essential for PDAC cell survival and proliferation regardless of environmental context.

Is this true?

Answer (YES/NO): NO